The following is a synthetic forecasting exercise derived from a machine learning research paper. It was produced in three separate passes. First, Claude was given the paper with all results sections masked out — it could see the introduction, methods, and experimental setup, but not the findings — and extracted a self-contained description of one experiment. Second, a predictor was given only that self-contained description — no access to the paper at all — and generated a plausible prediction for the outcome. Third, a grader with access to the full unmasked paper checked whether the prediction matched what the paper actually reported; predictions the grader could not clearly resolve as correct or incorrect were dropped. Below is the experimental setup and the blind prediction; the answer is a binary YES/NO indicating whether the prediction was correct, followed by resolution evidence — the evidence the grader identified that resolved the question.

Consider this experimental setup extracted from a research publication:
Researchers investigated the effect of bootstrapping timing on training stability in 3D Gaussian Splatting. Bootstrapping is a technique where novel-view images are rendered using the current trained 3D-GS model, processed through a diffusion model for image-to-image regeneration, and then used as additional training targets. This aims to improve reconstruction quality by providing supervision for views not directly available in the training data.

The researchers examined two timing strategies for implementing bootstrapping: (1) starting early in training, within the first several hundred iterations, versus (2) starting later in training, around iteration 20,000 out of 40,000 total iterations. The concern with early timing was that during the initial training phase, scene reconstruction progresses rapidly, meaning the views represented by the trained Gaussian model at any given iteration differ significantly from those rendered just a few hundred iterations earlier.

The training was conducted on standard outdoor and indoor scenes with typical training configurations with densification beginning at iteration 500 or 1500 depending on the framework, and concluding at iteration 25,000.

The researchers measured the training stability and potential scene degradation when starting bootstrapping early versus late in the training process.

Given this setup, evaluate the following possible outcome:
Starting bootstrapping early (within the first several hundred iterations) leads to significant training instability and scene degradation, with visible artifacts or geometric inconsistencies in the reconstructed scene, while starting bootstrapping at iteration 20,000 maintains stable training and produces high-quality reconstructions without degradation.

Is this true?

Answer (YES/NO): NO